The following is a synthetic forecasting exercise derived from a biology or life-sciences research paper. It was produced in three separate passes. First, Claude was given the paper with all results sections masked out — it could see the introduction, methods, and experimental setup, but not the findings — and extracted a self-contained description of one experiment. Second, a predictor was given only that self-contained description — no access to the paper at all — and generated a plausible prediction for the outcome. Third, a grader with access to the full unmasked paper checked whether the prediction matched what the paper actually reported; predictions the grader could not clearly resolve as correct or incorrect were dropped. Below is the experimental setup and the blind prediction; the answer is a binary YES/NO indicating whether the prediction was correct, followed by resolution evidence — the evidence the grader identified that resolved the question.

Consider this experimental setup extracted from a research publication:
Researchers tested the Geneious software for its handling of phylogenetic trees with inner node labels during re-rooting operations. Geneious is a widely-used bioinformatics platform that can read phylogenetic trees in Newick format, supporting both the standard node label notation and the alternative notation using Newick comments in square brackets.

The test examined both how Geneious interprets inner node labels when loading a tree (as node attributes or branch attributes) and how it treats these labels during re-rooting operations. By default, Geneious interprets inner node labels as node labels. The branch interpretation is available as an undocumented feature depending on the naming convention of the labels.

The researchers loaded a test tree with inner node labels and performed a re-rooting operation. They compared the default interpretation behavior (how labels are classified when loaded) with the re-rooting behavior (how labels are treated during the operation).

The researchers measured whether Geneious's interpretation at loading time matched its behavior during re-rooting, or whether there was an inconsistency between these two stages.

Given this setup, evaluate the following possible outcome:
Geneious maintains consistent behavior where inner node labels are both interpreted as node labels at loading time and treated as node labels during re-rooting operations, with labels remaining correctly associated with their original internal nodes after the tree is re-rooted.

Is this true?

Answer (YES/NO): NO